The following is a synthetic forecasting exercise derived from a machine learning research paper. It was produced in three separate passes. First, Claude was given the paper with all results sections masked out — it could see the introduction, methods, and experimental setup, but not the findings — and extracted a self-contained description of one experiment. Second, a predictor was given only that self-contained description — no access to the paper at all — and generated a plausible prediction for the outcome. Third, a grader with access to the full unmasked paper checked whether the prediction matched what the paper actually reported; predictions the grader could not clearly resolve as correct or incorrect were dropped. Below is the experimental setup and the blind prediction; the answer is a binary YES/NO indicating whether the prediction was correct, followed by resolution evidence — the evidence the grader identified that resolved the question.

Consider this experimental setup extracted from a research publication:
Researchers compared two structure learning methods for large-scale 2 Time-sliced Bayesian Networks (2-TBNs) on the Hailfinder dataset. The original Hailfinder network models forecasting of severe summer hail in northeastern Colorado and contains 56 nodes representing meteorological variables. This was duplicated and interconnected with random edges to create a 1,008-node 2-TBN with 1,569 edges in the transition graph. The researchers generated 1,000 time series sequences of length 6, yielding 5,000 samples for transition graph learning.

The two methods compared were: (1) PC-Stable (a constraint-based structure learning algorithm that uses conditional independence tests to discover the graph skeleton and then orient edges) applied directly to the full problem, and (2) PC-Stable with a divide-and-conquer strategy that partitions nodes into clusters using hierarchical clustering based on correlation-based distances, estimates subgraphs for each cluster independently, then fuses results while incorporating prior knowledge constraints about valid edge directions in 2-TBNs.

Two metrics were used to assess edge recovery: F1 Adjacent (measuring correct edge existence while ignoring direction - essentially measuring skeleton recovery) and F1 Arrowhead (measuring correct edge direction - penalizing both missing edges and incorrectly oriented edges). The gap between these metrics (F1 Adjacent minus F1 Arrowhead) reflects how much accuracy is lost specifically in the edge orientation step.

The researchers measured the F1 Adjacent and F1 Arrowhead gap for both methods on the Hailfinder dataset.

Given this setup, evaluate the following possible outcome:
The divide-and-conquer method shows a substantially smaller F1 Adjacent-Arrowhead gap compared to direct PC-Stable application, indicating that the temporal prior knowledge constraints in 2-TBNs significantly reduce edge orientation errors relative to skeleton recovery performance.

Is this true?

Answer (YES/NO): YES